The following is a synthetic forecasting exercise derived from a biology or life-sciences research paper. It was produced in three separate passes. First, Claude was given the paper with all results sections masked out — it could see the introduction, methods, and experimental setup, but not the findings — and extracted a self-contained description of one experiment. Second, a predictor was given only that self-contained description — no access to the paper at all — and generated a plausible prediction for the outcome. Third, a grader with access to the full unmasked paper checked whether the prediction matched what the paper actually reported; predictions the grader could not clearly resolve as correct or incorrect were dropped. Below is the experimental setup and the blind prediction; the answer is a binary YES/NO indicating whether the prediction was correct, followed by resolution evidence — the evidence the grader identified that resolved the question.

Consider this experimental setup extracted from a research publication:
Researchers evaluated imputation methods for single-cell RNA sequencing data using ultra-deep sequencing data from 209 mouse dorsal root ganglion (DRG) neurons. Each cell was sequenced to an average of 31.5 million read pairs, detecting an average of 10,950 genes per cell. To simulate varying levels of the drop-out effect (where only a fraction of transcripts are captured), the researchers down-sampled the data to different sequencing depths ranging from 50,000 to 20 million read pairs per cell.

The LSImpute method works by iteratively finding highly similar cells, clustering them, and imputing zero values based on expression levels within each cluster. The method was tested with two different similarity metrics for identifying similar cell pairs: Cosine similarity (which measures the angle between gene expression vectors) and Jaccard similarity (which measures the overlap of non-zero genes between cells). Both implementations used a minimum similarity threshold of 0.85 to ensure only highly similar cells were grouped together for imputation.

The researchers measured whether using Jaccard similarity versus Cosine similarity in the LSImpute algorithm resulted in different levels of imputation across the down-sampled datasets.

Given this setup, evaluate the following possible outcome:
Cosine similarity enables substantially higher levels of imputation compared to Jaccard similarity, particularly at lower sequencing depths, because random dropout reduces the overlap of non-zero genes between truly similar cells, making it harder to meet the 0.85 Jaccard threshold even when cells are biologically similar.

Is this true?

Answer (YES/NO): NO